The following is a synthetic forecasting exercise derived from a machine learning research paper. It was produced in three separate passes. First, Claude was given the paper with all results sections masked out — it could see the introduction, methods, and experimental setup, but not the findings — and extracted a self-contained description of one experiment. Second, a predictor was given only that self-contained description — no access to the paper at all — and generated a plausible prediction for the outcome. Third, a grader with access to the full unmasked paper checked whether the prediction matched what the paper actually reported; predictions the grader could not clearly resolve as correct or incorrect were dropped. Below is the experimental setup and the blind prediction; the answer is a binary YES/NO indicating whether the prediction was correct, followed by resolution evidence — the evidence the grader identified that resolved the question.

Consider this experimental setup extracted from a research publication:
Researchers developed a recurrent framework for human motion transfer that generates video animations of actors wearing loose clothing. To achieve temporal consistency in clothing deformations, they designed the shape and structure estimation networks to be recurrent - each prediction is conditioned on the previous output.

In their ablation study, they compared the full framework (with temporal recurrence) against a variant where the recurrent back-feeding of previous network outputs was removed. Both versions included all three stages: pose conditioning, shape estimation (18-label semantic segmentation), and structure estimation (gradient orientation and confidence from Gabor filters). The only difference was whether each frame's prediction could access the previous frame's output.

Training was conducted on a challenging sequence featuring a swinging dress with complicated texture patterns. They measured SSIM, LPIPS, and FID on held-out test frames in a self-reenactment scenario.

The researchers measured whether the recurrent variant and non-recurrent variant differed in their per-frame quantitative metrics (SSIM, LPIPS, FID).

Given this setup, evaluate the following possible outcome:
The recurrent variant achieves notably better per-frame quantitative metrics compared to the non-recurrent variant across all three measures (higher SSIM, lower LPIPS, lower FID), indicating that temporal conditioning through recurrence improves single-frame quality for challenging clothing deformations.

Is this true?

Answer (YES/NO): NO